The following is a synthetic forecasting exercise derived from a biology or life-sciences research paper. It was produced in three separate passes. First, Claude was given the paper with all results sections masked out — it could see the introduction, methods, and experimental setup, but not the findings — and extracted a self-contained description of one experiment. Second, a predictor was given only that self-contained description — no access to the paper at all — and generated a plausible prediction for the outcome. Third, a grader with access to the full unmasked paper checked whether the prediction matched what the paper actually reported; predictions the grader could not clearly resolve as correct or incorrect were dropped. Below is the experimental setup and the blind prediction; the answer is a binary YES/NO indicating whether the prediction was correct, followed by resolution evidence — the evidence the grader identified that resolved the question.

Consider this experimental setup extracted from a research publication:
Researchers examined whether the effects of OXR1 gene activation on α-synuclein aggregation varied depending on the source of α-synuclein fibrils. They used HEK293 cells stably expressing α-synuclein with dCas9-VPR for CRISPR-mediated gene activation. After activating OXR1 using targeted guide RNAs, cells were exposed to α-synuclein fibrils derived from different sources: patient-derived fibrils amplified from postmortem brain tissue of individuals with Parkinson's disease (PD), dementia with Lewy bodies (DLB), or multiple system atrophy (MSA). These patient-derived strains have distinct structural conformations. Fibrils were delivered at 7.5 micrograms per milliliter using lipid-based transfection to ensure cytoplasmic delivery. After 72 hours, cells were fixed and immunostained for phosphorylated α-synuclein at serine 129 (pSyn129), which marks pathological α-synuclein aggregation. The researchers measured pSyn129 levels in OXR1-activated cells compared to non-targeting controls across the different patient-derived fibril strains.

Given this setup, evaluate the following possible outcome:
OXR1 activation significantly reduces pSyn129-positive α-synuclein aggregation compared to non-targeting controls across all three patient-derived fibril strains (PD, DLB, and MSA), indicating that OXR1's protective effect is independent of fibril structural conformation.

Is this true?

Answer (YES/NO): NO